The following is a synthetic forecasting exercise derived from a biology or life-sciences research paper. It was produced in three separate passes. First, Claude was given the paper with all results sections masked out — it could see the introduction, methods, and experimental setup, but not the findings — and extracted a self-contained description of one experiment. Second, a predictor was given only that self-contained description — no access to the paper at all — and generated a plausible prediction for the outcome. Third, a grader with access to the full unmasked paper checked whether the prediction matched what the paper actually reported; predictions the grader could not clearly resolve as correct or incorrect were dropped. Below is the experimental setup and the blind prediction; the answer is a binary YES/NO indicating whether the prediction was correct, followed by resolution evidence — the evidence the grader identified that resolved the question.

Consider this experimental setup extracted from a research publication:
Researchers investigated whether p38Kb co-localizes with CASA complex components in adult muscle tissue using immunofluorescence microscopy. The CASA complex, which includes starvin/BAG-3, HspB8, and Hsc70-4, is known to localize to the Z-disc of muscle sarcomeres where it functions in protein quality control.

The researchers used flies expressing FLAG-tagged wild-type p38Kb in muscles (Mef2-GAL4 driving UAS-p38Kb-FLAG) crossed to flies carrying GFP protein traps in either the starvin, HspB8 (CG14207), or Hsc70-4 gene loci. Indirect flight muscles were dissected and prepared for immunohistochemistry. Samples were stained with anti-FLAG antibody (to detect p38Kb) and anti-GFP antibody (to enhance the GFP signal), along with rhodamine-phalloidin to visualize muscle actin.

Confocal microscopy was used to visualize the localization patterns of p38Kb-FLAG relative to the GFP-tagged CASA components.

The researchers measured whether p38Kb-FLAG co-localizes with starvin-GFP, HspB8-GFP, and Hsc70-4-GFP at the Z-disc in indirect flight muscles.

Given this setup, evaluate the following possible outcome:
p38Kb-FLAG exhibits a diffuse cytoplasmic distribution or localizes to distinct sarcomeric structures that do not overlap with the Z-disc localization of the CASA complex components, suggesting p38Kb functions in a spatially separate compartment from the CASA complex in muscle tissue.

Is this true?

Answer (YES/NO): NO